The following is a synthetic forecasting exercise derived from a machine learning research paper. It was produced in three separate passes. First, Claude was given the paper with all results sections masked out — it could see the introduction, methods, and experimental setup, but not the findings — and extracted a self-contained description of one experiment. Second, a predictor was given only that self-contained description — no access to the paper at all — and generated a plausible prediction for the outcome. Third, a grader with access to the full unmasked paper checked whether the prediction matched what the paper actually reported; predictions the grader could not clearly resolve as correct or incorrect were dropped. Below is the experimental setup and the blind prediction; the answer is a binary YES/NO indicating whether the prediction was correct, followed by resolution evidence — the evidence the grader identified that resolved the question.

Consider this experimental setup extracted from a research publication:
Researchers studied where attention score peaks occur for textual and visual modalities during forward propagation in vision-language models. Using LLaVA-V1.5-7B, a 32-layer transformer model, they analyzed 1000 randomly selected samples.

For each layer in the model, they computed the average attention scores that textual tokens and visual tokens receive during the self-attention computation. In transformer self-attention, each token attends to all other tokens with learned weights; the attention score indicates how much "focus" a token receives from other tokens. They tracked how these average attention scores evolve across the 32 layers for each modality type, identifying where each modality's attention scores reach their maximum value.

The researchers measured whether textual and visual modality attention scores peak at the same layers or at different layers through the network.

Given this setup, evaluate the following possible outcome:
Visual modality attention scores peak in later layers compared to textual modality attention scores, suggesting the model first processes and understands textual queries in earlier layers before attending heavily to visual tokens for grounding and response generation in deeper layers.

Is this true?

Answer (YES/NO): NO